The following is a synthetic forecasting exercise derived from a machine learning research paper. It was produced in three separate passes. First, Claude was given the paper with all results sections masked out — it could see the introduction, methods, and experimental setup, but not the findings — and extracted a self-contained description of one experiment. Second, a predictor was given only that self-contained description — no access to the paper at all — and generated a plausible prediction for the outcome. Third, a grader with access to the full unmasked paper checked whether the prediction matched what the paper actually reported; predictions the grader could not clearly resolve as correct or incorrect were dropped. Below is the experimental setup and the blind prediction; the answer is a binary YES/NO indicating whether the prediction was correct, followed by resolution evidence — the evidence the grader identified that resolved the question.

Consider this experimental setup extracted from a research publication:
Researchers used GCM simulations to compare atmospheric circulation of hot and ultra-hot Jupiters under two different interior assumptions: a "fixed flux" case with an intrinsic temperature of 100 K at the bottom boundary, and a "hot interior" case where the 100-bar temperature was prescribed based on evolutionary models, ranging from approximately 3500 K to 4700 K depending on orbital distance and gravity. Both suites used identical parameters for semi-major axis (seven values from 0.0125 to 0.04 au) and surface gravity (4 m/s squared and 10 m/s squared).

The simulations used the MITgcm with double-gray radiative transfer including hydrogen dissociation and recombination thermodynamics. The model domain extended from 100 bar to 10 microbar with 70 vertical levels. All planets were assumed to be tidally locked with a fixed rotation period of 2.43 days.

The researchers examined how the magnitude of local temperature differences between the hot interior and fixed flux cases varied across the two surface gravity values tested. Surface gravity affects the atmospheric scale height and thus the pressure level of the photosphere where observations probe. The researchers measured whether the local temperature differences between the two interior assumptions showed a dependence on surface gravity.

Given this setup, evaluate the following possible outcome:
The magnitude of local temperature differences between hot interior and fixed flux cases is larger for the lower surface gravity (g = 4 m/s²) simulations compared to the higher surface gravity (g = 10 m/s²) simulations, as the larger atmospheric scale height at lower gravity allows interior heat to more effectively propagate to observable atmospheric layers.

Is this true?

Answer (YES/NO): NO